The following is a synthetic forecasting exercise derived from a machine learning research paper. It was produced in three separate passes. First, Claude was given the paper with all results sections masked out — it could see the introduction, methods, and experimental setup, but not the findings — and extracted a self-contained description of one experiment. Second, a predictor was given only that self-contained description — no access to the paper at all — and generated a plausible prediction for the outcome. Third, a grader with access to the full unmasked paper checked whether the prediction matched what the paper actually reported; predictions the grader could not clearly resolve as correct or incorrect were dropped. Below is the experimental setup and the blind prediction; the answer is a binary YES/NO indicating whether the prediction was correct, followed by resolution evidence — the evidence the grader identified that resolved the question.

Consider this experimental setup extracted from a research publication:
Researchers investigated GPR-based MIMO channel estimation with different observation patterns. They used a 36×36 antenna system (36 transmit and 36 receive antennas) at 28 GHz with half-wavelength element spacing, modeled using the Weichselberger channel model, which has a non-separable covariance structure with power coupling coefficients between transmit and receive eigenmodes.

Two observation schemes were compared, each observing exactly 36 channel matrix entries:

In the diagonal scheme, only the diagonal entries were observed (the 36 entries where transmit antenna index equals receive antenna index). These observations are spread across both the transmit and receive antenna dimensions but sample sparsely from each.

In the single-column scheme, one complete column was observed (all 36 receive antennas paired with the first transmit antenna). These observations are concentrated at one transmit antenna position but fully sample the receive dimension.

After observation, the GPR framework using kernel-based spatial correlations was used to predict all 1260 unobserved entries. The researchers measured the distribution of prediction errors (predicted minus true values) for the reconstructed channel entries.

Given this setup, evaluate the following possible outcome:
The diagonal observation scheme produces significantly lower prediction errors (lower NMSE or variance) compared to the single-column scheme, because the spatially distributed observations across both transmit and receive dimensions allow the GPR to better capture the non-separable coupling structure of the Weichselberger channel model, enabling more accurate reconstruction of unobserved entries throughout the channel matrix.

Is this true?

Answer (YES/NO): YES